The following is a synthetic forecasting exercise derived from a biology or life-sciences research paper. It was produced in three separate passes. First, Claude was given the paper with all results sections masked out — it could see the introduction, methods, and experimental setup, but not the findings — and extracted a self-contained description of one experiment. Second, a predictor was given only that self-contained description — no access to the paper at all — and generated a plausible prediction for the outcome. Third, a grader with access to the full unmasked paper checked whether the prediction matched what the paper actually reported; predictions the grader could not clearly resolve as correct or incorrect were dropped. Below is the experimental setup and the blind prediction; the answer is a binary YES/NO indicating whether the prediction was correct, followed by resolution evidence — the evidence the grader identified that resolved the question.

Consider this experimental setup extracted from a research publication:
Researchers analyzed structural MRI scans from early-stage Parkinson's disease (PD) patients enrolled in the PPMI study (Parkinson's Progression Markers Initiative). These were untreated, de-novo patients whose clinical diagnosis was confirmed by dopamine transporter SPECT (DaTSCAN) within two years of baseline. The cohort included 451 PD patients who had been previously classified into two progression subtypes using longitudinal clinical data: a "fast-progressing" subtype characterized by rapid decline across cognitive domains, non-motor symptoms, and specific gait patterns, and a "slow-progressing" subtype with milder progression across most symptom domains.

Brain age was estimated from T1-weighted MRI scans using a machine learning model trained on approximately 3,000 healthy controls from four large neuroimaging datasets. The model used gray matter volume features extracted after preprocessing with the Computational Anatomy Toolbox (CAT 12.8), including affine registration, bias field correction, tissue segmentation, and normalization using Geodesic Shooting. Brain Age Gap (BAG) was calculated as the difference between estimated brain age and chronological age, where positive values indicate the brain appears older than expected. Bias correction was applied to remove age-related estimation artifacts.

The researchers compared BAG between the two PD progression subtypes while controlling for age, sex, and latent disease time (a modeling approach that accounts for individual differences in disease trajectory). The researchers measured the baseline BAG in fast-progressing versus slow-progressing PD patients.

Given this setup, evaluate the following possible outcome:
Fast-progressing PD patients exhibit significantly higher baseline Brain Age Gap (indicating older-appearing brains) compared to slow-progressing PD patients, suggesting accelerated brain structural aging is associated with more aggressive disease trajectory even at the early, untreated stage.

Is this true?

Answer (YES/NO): YES